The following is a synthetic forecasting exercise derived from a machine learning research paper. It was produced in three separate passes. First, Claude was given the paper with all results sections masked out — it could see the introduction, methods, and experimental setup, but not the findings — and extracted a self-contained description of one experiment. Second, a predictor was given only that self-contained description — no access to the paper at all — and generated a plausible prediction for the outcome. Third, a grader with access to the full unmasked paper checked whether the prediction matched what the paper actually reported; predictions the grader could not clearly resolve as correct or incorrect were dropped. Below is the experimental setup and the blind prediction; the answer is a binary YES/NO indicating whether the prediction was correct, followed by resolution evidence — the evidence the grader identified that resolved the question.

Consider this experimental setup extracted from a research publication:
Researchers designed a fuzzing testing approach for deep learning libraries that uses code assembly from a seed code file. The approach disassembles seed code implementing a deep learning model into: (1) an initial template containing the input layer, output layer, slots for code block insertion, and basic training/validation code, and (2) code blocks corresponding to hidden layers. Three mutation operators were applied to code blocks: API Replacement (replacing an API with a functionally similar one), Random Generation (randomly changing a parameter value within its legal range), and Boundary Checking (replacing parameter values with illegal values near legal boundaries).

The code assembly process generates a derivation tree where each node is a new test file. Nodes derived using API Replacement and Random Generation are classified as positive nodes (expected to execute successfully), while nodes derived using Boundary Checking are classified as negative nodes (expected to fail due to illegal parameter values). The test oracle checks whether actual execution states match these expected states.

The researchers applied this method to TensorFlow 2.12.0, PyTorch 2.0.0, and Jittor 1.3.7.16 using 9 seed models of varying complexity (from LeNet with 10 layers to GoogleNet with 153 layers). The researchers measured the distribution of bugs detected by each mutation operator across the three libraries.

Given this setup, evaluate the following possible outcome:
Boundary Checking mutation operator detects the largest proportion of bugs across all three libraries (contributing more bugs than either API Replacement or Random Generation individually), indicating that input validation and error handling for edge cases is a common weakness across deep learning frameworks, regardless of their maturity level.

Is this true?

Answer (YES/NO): NO